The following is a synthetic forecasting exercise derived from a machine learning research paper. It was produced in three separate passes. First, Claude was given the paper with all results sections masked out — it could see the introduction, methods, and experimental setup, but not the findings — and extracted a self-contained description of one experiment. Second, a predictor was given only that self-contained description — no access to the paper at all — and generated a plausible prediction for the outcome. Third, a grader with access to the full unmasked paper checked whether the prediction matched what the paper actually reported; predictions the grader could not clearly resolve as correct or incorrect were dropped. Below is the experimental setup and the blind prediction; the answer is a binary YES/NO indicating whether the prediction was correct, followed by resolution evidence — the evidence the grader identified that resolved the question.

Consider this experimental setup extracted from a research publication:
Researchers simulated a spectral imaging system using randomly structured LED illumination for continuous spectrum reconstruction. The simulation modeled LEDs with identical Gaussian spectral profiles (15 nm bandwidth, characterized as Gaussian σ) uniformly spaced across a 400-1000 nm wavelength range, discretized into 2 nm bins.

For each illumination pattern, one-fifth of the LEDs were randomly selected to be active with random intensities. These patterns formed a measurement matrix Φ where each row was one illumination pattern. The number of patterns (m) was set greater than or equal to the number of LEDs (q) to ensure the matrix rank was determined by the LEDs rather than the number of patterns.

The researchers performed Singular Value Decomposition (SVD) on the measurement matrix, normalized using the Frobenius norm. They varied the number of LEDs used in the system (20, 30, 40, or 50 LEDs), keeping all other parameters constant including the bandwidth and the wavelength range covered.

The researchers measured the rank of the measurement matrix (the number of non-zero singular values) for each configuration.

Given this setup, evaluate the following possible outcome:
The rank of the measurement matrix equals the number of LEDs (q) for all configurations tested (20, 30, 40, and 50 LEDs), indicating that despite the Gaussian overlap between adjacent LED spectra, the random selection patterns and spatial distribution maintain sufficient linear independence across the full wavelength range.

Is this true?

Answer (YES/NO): YES